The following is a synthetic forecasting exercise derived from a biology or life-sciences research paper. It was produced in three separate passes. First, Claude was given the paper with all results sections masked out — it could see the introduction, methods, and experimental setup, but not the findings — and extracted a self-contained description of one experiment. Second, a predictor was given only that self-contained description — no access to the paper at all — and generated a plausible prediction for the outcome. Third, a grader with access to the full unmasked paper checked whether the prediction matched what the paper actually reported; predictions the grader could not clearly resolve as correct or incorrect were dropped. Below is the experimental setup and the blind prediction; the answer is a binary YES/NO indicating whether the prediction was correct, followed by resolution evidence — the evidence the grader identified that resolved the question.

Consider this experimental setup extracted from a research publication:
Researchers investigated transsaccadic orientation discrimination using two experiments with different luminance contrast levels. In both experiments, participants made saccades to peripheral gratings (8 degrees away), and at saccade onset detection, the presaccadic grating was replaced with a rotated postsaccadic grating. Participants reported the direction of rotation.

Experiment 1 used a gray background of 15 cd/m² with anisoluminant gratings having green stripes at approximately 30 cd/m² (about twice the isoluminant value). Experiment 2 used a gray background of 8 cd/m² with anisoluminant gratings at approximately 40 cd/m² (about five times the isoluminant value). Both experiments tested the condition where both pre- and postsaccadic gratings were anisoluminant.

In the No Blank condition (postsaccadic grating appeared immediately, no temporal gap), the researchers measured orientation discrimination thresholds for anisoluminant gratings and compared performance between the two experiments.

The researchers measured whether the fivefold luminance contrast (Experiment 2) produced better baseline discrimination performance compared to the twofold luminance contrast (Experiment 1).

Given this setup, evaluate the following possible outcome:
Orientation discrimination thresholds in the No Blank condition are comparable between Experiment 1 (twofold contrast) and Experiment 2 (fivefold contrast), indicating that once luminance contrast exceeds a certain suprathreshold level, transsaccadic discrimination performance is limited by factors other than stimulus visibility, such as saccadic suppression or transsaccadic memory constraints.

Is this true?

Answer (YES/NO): YES